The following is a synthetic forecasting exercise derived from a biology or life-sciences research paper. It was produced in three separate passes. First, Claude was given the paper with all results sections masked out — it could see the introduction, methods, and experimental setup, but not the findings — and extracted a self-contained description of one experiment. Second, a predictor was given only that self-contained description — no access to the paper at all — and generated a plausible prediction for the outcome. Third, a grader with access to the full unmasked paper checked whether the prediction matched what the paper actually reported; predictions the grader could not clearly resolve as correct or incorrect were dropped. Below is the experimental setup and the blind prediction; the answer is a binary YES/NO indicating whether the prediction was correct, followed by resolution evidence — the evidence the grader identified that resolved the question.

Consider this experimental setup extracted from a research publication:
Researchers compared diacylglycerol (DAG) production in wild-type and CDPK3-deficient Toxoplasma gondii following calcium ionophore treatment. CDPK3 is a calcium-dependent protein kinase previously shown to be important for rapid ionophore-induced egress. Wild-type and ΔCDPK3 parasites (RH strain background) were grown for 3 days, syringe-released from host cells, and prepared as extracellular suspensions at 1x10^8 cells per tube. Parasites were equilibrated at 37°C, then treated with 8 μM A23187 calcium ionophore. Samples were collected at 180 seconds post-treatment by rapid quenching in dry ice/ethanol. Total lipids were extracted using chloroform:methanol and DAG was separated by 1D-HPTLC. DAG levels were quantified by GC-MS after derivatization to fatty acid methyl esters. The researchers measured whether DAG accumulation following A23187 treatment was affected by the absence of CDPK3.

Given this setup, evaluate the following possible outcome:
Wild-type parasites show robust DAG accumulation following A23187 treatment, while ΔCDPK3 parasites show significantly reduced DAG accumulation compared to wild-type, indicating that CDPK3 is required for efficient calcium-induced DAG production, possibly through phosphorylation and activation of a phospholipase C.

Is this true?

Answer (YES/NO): NO